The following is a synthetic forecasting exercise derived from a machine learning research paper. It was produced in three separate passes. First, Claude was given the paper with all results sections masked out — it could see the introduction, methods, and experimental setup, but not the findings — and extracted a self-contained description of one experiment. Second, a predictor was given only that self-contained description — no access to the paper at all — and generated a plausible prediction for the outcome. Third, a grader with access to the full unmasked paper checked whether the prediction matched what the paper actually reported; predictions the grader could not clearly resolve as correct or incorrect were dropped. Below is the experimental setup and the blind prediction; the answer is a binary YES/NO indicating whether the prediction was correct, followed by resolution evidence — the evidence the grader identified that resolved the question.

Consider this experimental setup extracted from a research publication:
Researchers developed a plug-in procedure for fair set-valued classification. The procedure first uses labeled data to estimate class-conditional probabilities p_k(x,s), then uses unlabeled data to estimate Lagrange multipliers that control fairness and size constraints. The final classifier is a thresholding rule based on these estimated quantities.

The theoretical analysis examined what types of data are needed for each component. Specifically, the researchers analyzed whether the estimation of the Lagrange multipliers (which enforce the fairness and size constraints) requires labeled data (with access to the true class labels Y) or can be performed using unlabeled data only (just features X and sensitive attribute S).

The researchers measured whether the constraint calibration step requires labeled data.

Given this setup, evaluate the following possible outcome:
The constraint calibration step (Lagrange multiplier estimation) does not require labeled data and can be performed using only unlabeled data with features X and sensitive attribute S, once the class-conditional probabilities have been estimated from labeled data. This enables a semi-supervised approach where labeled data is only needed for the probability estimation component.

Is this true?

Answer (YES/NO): YES